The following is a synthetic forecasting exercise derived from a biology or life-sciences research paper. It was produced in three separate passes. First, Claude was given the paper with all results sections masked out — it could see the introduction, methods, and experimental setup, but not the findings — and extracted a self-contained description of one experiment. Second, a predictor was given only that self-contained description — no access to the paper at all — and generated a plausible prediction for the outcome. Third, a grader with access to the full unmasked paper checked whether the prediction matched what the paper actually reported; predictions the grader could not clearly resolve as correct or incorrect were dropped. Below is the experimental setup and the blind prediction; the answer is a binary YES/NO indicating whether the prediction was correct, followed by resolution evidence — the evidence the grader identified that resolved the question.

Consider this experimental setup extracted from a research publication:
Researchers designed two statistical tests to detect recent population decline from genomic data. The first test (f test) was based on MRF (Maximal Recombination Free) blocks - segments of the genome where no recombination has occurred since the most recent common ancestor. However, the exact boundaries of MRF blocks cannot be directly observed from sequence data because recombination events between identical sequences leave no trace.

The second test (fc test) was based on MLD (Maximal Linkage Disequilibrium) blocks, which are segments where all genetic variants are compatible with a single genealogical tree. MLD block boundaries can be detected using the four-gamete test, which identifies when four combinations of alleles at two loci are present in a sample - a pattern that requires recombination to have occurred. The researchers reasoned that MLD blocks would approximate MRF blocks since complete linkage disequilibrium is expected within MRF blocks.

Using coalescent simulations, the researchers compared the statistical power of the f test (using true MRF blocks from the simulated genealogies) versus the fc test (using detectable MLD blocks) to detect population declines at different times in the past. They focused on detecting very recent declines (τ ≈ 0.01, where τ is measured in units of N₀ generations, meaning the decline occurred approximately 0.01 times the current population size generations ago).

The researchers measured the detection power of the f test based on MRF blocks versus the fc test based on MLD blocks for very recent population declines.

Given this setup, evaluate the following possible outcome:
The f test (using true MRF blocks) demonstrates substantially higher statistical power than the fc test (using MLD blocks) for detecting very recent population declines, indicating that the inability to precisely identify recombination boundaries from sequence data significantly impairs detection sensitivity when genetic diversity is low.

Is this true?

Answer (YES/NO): NO